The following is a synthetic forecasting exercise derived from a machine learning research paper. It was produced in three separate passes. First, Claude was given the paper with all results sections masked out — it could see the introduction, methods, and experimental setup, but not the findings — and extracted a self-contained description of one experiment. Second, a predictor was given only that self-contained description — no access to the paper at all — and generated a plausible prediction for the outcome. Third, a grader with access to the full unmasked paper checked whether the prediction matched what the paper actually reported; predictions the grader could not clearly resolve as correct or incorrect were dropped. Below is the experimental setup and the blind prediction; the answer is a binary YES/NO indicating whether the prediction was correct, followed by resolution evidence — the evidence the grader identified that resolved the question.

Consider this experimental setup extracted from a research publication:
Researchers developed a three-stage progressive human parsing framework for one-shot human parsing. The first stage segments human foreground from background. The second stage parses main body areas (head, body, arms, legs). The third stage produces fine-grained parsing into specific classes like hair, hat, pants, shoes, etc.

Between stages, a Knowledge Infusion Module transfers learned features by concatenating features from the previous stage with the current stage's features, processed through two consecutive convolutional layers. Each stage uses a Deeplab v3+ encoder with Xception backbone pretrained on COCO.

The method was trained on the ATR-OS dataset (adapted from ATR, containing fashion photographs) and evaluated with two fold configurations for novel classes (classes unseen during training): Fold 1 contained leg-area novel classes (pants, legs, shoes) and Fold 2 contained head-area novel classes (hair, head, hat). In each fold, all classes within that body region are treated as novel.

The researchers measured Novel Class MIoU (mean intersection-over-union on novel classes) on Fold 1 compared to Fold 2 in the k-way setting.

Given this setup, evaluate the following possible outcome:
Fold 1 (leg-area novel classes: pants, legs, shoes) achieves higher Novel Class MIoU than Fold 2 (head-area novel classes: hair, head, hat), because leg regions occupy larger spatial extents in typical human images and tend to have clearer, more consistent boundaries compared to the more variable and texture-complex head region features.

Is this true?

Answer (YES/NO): YES